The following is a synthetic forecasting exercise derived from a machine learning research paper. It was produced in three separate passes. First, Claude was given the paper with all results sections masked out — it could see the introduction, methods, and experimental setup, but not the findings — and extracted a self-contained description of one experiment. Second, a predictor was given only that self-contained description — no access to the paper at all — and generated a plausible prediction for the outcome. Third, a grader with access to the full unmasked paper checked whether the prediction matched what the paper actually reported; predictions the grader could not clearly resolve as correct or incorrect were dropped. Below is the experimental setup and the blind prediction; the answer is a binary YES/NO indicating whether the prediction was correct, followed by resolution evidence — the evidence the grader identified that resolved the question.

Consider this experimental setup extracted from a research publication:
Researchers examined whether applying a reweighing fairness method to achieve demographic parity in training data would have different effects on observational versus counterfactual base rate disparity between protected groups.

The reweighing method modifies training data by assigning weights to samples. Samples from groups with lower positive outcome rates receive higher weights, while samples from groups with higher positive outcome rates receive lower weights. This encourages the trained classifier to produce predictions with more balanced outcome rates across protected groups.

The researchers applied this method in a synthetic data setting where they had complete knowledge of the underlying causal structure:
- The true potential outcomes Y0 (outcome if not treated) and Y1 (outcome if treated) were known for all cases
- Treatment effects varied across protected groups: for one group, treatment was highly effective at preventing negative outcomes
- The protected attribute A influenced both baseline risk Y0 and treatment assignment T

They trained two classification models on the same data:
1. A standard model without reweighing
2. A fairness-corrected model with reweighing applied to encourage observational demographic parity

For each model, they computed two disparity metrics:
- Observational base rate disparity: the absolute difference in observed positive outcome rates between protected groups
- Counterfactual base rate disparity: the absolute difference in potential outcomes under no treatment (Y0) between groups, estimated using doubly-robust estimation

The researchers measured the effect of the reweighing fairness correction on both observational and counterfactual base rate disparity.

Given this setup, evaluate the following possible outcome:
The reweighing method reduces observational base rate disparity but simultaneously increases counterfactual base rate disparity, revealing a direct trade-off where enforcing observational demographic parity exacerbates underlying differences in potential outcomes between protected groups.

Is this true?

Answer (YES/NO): NO